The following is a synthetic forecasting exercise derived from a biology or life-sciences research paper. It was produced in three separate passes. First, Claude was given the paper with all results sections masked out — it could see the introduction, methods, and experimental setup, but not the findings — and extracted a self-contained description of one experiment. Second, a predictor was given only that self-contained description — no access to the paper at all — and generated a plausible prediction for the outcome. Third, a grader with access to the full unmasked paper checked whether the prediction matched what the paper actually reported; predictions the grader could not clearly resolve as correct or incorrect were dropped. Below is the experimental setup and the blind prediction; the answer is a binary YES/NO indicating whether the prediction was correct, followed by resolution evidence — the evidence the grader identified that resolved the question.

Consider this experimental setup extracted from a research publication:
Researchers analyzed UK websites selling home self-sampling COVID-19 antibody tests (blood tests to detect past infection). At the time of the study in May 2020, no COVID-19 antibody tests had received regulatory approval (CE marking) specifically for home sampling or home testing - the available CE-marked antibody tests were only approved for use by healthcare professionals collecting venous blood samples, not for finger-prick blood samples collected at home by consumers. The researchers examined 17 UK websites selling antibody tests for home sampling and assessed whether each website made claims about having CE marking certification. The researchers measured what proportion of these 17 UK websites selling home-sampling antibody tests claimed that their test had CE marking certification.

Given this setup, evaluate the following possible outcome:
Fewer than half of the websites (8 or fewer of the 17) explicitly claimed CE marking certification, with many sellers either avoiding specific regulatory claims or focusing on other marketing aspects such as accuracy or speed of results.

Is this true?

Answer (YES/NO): YES